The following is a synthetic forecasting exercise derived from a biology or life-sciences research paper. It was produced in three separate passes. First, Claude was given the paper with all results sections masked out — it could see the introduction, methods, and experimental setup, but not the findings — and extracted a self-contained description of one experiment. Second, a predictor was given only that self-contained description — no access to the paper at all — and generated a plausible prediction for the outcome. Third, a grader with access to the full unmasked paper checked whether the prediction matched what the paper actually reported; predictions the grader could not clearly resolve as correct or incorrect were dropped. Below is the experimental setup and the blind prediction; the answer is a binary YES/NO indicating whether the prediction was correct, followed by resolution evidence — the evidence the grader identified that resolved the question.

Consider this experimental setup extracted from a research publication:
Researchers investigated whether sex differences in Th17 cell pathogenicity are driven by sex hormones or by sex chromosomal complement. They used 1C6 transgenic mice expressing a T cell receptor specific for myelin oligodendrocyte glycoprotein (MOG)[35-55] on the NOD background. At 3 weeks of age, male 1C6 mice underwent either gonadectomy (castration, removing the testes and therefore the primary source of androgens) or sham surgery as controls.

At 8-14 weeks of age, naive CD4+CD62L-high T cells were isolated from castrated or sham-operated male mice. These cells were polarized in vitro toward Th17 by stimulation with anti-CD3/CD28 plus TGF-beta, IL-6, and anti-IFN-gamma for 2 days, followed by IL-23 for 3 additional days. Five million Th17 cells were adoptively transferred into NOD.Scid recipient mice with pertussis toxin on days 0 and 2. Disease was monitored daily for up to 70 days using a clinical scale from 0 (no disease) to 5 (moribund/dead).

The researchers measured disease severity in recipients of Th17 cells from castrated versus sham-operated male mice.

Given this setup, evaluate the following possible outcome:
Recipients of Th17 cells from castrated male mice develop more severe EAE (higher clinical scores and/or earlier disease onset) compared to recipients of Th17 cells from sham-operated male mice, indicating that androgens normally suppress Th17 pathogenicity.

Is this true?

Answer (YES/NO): NO